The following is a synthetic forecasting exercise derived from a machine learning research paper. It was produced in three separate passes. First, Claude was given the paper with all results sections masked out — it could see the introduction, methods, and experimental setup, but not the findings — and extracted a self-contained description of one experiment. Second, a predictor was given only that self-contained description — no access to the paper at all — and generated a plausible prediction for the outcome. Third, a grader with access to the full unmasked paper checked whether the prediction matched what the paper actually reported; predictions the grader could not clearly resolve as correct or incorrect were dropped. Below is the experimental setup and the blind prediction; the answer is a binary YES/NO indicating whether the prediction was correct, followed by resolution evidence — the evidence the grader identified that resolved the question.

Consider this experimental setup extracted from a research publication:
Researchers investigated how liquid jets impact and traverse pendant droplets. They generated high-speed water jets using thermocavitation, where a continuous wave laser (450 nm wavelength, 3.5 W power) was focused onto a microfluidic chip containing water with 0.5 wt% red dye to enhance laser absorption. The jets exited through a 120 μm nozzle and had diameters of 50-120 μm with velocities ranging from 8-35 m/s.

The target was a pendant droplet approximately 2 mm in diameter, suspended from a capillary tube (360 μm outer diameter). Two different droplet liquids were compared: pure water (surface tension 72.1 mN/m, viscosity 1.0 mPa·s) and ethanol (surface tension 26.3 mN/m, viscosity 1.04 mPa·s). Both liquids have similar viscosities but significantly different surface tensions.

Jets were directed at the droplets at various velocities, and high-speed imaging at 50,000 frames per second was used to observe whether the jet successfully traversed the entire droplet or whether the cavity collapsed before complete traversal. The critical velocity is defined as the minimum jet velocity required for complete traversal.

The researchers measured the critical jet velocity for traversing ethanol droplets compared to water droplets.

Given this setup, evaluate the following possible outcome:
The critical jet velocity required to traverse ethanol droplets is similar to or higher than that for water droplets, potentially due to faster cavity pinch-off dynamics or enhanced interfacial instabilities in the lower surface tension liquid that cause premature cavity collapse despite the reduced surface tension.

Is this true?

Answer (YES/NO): NO